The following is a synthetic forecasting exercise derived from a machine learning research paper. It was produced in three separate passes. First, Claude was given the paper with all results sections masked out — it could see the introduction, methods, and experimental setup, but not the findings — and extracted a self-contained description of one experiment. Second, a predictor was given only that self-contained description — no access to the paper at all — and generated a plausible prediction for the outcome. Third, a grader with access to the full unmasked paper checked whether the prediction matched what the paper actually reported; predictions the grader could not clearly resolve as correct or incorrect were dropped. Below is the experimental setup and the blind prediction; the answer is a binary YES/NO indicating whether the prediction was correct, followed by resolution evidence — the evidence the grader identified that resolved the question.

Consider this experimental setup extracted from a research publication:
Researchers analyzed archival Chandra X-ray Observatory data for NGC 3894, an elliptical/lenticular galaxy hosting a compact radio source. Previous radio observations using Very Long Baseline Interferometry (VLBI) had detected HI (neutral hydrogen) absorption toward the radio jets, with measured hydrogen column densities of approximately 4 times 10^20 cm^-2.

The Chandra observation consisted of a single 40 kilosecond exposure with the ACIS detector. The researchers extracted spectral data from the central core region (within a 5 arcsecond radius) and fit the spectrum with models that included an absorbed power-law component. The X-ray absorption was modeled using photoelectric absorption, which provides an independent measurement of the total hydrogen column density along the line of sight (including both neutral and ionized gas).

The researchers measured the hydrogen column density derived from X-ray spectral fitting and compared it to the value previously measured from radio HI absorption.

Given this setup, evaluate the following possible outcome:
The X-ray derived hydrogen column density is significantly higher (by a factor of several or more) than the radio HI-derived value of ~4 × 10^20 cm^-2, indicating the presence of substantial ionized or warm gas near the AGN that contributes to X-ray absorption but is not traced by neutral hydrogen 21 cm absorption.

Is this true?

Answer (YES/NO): NO